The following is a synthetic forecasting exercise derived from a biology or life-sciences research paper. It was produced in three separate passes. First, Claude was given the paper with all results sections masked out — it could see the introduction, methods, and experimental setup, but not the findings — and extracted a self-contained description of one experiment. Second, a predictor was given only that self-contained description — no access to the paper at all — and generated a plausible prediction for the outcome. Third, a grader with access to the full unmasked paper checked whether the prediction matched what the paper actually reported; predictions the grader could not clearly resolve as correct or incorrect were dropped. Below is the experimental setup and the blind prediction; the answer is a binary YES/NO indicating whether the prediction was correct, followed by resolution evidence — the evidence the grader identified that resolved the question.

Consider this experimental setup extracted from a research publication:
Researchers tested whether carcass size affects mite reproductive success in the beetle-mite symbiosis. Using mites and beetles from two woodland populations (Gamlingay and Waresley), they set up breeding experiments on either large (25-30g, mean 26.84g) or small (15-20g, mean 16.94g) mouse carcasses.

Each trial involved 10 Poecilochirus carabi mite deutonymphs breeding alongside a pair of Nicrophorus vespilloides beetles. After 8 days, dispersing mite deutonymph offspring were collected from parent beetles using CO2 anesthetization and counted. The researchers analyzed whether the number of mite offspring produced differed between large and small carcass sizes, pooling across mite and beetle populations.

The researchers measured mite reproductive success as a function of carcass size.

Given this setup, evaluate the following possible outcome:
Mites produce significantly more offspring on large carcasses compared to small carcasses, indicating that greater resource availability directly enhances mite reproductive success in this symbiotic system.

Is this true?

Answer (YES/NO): NO